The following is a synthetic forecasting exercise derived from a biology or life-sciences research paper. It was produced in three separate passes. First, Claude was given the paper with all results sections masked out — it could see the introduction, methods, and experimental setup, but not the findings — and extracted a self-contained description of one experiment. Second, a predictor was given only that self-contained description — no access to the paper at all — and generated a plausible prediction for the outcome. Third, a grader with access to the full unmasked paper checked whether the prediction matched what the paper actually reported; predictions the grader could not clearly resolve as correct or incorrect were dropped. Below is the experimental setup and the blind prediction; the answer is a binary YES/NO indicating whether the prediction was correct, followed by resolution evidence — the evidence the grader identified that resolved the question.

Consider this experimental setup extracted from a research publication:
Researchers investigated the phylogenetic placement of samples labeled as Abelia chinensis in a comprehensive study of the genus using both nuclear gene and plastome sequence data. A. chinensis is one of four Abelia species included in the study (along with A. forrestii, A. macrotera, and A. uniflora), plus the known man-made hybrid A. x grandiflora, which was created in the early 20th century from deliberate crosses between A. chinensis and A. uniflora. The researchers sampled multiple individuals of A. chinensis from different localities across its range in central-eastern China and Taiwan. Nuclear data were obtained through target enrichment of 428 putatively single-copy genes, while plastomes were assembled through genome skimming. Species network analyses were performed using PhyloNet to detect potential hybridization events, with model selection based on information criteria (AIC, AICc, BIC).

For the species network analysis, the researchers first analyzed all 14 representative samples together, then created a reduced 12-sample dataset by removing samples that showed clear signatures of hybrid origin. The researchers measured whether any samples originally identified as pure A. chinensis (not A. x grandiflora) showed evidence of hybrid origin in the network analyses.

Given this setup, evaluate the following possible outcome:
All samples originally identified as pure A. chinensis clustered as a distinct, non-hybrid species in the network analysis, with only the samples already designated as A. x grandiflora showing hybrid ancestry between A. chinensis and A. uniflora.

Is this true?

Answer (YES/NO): NO